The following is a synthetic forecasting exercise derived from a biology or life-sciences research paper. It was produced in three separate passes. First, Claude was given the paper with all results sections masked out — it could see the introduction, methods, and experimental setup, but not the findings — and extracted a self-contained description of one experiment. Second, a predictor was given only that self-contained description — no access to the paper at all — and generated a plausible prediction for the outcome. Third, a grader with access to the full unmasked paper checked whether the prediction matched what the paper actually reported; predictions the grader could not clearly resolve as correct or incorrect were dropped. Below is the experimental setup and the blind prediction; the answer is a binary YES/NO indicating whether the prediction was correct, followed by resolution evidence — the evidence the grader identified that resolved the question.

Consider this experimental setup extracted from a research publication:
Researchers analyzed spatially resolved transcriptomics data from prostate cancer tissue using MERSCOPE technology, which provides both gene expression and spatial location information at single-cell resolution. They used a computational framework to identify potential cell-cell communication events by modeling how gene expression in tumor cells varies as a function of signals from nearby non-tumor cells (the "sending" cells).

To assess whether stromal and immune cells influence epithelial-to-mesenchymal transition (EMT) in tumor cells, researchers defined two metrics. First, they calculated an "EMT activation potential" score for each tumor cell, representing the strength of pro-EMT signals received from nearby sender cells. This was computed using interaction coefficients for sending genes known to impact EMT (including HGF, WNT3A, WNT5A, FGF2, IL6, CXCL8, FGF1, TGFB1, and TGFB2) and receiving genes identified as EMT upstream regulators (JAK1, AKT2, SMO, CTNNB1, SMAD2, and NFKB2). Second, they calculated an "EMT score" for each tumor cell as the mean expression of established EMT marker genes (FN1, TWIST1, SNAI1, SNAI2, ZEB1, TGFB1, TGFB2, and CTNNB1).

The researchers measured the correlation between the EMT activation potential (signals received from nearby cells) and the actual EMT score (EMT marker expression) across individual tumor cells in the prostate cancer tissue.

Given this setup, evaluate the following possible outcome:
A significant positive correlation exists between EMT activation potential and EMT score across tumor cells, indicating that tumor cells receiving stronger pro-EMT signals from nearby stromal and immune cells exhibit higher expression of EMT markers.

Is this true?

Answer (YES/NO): YES